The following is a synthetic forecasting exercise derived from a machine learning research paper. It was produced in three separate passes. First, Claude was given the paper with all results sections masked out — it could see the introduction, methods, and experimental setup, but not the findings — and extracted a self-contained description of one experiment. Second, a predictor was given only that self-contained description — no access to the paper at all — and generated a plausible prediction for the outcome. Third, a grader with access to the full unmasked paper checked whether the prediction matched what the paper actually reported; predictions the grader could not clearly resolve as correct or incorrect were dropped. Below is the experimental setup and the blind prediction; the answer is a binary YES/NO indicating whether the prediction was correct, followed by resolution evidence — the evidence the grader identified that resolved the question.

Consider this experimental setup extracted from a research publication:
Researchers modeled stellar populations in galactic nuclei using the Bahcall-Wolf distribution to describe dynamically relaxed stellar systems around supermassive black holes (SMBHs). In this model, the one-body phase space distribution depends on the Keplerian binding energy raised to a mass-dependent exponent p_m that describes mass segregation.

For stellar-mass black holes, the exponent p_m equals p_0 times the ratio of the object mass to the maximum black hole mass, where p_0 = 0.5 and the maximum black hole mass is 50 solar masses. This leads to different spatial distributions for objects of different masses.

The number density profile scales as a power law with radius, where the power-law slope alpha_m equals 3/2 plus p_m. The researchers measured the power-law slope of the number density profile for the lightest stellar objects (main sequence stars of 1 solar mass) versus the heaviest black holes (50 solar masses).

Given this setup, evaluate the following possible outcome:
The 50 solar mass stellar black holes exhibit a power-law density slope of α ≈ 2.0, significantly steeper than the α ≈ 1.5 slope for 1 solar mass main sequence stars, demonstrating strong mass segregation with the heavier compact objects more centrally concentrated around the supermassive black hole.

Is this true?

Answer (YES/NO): YES